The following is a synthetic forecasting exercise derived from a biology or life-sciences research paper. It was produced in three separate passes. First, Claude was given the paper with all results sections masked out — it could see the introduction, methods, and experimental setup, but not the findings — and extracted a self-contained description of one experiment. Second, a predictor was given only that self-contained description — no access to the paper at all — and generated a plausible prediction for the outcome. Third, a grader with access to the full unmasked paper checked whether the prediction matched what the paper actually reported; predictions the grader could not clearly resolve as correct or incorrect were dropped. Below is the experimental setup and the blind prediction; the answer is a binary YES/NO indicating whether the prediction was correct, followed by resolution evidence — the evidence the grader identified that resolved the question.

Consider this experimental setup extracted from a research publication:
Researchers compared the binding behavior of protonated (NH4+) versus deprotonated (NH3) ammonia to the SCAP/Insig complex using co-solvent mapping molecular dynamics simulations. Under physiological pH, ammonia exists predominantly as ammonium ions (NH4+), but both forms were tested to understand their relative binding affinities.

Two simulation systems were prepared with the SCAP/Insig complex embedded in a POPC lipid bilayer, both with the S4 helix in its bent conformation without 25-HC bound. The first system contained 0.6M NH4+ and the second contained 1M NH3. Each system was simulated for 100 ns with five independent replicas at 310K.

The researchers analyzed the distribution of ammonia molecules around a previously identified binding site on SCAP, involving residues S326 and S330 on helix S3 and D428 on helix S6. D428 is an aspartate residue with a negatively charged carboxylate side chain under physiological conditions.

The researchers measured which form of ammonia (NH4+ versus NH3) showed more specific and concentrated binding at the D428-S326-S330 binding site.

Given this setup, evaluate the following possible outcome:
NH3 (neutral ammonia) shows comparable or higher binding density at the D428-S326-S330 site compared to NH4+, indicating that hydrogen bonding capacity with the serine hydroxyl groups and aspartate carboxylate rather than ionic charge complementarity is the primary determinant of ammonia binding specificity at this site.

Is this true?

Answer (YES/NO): NO